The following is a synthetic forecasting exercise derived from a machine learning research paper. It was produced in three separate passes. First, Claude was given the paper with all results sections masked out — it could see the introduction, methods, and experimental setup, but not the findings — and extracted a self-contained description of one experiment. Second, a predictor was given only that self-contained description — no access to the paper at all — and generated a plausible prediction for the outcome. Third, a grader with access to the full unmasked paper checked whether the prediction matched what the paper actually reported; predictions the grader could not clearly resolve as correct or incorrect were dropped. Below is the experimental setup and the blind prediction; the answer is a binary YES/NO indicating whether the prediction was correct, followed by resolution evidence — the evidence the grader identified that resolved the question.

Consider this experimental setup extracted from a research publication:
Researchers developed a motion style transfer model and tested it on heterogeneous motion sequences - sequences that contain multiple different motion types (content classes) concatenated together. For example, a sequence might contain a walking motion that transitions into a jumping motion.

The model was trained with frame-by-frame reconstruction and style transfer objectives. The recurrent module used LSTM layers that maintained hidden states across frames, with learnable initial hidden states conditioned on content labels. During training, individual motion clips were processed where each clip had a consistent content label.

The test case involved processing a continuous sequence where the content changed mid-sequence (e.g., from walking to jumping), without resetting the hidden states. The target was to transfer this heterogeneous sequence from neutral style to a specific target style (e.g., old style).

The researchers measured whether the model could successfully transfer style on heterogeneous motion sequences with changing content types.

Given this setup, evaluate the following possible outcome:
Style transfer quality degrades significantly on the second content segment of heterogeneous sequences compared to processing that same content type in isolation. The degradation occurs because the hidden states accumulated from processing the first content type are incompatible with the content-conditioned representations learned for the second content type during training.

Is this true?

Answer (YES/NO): NO